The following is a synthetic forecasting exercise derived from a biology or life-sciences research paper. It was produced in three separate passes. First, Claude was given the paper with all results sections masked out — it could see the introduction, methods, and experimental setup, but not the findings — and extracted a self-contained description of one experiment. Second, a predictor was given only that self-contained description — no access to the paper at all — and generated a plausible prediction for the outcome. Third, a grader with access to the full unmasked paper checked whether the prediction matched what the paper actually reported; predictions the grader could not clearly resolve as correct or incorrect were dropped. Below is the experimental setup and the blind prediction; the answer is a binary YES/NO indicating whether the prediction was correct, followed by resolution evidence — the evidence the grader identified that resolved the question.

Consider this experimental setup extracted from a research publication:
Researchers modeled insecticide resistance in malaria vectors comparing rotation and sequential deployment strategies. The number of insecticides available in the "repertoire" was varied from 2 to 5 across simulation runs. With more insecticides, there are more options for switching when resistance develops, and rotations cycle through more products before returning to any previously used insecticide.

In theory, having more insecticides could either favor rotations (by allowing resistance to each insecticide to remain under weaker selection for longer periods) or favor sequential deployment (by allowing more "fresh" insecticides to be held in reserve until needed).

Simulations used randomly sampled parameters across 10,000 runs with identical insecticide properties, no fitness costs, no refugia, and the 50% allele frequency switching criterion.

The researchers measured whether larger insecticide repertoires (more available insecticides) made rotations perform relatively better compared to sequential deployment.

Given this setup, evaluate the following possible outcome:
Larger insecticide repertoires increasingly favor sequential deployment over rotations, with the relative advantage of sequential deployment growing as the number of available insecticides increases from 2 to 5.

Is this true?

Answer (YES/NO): NO